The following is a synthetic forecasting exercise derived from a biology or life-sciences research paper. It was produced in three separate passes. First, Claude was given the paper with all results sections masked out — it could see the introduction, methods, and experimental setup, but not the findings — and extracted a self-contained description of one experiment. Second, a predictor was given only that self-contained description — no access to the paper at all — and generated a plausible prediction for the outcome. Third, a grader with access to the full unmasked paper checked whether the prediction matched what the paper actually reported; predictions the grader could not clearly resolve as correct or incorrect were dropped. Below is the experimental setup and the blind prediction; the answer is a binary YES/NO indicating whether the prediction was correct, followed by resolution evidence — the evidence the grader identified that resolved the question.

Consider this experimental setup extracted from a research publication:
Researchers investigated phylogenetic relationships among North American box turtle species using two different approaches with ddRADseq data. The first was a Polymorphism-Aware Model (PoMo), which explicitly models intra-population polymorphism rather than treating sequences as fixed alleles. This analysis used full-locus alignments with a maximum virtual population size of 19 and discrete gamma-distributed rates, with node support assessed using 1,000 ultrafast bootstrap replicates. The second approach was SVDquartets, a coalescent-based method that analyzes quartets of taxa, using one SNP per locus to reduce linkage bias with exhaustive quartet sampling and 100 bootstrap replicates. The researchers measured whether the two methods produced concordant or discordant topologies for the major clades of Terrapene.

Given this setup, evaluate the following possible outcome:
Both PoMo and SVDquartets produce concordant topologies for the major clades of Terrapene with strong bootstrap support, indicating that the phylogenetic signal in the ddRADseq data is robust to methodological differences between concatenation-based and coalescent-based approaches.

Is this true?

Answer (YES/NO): NO